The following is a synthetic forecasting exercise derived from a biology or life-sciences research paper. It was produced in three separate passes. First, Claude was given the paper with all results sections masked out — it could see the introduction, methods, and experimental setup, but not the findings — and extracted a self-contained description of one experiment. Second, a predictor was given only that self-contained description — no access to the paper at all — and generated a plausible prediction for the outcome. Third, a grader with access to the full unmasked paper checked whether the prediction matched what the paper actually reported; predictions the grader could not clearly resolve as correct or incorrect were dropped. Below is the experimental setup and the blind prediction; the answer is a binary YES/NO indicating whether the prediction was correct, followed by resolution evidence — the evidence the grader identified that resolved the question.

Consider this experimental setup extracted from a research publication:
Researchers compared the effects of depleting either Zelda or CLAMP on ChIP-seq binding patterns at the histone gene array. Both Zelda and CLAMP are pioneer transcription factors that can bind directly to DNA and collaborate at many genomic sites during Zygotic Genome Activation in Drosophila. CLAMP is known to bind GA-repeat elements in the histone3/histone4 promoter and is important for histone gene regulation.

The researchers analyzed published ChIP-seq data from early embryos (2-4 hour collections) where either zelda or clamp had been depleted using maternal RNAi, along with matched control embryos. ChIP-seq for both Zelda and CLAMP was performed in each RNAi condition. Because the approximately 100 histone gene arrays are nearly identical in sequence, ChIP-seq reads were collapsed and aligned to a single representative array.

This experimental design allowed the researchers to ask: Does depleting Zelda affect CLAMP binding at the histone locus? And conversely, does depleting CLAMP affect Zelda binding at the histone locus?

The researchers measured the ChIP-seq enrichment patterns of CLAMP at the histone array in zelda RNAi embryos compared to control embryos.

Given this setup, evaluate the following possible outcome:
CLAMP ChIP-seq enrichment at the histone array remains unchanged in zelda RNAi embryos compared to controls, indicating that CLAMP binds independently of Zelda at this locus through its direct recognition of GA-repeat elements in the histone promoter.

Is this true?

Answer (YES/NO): YES